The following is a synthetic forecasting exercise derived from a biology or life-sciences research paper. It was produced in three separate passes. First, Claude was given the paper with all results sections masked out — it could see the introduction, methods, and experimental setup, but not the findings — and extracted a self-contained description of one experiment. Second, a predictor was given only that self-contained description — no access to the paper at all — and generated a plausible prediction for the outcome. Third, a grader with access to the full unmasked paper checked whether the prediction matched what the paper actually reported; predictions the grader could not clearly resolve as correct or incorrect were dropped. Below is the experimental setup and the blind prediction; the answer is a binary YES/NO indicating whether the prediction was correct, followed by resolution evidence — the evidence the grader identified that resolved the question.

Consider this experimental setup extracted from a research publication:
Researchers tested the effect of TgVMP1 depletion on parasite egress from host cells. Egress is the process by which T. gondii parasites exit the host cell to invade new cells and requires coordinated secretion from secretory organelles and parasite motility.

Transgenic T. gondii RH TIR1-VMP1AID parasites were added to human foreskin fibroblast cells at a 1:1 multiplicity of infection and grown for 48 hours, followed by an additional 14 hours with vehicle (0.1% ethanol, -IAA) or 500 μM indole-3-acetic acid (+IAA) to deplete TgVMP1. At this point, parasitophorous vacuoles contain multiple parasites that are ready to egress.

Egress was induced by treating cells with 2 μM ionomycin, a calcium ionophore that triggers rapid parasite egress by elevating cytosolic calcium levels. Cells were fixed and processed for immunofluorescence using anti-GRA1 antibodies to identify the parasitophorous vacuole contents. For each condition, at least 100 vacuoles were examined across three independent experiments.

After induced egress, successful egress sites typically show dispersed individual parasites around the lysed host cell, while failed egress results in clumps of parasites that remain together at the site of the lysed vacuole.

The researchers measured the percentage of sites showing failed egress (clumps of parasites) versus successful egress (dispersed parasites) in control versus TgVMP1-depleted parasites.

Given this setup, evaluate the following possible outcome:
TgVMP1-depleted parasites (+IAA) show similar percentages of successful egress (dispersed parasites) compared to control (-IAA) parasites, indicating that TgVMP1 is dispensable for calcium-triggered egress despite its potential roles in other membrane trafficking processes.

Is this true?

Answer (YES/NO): NO